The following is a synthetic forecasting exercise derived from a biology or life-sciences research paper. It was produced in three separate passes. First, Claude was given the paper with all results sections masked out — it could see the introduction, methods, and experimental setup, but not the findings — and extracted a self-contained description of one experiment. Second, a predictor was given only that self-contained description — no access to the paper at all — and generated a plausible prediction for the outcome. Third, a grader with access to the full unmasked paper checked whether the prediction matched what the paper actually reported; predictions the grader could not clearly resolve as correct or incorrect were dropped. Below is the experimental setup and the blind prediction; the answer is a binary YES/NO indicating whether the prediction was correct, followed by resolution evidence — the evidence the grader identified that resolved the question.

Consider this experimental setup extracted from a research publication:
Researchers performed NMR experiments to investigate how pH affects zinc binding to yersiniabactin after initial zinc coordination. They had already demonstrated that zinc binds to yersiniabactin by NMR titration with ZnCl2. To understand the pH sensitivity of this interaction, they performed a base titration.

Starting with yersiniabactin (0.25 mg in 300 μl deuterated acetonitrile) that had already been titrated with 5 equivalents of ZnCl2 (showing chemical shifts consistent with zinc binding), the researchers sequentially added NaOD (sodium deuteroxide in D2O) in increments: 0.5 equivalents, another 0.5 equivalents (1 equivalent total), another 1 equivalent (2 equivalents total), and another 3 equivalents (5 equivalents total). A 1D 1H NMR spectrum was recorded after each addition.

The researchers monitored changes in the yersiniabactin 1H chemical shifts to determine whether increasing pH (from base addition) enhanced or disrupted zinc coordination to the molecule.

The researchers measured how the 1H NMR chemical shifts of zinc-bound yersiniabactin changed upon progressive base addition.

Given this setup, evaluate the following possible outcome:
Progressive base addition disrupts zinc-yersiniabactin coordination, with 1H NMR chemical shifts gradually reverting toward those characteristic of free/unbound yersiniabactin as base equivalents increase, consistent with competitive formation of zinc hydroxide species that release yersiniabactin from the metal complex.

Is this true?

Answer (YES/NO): NO